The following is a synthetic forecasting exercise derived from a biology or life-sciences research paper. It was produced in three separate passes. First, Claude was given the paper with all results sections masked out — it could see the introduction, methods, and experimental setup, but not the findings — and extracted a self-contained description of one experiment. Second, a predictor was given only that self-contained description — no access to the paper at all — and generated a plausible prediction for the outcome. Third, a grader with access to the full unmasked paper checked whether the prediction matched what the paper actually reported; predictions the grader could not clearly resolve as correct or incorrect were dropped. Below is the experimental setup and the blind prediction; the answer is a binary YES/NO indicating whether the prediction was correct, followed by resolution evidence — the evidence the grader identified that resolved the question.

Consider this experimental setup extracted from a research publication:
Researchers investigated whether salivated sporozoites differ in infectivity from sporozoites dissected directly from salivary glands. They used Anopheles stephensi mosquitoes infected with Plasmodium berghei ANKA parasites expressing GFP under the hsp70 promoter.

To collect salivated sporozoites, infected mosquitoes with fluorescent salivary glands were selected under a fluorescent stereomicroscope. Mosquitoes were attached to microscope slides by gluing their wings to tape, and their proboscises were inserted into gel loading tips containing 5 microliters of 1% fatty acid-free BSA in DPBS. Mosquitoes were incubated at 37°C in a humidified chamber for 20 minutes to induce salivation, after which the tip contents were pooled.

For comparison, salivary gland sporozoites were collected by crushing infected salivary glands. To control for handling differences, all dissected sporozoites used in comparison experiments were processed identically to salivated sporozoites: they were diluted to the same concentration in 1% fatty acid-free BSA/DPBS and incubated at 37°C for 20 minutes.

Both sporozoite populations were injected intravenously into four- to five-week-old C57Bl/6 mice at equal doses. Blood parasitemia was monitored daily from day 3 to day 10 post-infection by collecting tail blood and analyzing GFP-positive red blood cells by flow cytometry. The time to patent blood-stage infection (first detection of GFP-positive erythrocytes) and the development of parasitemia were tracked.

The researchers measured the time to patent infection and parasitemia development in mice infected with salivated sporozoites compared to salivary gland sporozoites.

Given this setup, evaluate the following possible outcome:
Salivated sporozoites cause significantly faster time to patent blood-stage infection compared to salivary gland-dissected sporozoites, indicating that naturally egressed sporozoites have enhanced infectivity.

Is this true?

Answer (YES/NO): NO